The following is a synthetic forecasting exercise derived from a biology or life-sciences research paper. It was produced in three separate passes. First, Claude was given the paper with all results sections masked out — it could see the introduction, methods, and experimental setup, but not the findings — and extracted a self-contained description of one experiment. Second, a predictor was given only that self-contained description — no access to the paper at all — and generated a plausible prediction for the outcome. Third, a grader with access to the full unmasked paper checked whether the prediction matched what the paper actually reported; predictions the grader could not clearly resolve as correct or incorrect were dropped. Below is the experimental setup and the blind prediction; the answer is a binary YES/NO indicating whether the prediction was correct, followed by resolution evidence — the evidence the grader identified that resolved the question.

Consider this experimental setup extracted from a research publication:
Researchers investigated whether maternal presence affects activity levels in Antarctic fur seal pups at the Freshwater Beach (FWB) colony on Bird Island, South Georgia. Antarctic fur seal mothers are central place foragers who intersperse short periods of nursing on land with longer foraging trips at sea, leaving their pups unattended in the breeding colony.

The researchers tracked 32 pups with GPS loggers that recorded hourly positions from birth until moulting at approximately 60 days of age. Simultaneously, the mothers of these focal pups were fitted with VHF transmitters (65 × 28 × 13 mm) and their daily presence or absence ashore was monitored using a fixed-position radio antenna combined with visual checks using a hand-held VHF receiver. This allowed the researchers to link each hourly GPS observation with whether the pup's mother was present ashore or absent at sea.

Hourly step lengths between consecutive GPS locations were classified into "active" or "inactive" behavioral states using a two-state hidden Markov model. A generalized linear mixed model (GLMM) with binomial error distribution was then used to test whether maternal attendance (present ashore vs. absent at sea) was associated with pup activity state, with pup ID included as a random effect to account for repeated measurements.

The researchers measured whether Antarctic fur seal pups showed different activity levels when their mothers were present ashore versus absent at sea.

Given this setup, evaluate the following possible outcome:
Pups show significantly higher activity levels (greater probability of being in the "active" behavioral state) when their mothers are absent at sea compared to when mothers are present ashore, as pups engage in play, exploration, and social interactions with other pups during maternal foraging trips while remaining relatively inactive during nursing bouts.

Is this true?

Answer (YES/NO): YES